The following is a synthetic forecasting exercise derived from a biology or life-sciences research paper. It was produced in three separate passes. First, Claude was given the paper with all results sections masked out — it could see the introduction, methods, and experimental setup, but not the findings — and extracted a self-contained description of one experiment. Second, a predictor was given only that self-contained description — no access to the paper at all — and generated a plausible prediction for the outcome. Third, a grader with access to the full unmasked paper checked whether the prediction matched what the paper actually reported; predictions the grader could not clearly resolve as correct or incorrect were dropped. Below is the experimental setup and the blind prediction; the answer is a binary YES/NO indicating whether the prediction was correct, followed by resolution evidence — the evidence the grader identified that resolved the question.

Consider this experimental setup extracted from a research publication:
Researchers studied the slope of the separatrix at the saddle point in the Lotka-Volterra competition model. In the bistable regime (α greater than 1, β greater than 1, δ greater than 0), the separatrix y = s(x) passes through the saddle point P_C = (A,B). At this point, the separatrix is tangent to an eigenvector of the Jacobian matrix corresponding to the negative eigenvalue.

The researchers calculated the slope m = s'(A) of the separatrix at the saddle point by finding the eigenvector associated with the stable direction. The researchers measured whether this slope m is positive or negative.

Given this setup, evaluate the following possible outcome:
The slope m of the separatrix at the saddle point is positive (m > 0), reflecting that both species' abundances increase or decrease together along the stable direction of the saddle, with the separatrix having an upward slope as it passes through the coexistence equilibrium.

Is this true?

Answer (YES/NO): YES